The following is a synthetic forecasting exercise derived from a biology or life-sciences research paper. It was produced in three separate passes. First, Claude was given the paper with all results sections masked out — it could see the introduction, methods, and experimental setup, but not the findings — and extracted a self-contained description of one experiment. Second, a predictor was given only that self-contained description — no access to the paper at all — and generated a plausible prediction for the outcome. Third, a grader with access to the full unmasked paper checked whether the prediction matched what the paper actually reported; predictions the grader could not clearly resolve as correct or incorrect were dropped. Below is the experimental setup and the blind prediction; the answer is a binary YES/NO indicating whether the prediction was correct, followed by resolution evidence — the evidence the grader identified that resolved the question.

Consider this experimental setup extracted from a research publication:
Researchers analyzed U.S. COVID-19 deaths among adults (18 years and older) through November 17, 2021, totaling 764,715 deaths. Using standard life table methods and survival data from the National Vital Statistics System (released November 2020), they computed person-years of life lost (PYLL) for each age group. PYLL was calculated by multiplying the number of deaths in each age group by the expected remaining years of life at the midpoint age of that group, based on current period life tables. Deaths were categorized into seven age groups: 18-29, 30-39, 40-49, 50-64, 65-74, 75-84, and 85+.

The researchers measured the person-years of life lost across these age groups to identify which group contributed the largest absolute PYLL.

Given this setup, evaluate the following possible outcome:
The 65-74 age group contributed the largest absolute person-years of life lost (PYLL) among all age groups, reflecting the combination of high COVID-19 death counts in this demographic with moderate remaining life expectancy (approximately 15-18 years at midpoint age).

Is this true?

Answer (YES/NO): NO